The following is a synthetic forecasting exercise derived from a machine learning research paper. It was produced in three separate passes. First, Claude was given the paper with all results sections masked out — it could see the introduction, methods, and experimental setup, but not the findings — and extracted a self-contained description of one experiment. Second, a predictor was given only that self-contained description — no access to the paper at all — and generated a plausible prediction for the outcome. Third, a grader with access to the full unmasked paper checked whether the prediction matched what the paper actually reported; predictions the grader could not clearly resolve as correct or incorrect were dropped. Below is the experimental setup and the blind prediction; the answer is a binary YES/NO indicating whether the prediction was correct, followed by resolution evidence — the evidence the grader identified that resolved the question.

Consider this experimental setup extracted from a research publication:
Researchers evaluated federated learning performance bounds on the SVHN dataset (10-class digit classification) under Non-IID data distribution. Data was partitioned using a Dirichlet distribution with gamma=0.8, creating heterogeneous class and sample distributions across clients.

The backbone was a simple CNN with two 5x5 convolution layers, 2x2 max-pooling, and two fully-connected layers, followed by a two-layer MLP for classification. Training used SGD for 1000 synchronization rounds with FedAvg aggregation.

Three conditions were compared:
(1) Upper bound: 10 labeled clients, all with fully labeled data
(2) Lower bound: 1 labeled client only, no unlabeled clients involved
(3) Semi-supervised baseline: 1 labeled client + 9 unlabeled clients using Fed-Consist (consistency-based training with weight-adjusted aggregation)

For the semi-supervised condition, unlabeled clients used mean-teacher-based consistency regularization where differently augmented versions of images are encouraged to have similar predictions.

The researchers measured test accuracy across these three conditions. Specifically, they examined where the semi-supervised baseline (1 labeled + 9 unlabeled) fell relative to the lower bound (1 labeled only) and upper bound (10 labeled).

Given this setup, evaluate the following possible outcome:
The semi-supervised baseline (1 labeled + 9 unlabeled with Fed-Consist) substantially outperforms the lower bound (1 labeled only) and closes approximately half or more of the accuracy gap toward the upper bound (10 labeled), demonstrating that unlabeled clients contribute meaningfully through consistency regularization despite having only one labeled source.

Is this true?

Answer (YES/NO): NO